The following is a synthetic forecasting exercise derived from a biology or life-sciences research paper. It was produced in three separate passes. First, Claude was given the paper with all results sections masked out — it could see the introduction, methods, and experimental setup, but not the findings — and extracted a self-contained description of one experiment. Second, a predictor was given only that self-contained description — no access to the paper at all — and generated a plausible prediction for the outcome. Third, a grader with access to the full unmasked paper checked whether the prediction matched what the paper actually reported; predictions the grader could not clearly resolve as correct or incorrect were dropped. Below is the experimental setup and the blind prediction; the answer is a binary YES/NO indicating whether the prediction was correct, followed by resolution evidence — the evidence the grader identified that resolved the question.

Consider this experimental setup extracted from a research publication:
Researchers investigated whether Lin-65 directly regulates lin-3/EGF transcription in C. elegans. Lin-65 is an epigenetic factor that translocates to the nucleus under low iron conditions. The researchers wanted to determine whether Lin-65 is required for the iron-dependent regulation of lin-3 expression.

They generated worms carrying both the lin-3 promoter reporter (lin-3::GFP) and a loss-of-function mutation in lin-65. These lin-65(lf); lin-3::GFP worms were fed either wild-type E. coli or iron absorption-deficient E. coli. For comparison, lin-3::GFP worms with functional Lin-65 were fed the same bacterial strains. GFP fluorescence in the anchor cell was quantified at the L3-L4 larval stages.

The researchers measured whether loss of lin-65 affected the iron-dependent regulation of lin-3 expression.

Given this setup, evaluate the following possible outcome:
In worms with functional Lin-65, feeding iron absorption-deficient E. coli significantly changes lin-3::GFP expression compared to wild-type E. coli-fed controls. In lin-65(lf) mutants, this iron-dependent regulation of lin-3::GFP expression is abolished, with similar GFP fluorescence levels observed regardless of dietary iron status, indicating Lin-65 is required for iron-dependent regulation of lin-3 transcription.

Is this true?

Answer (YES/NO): NO